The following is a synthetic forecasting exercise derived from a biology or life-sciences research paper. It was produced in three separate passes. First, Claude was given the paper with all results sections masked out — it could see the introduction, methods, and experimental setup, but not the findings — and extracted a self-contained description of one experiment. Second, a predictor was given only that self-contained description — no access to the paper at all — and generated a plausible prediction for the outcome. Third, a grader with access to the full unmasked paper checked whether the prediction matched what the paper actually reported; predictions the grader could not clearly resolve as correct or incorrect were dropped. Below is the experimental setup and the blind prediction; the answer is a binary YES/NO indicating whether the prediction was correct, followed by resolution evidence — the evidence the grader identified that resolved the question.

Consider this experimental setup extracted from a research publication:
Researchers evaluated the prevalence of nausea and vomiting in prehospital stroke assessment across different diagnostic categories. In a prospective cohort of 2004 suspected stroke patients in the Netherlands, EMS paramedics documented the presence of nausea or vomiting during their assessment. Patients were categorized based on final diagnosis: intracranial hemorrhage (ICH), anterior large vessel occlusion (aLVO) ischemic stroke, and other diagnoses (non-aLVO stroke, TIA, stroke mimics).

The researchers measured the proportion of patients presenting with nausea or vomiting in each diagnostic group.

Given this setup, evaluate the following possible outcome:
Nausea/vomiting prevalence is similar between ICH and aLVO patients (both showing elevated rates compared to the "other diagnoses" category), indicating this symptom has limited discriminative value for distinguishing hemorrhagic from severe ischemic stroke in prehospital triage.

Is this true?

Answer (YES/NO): NO